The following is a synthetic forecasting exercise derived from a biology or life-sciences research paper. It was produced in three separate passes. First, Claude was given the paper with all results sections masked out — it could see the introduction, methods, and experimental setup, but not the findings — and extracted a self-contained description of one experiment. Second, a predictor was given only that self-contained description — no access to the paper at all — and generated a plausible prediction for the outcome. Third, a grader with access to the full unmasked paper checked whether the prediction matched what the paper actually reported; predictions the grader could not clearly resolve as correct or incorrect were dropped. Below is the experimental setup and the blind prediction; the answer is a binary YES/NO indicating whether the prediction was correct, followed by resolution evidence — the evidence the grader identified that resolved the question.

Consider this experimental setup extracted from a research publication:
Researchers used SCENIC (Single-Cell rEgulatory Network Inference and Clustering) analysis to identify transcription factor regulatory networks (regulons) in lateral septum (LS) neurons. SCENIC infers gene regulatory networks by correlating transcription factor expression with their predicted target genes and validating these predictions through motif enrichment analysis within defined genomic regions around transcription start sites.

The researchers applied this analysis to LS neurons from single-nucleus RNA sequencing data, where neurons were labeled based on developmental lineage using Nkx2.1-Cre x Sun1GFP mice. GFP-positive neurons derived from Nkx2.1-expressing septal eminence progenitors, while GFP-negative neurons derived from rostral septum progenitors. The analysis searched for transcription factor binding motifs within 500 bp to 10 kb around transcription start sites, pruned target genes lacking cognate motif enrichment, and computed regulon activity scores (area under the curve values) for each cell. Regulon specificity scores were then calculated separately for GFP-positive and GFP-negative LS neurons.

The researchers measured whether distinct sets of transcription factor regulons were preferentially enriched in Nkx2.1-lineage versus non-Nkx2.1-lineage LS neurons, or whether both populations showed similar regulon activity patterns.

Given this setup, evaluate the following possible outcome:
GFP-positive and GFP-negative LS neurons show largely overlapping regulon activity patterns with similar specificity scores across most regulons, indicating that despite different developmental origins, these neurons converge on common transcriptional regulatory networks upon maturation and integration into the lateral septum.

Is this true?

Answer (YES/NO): NO